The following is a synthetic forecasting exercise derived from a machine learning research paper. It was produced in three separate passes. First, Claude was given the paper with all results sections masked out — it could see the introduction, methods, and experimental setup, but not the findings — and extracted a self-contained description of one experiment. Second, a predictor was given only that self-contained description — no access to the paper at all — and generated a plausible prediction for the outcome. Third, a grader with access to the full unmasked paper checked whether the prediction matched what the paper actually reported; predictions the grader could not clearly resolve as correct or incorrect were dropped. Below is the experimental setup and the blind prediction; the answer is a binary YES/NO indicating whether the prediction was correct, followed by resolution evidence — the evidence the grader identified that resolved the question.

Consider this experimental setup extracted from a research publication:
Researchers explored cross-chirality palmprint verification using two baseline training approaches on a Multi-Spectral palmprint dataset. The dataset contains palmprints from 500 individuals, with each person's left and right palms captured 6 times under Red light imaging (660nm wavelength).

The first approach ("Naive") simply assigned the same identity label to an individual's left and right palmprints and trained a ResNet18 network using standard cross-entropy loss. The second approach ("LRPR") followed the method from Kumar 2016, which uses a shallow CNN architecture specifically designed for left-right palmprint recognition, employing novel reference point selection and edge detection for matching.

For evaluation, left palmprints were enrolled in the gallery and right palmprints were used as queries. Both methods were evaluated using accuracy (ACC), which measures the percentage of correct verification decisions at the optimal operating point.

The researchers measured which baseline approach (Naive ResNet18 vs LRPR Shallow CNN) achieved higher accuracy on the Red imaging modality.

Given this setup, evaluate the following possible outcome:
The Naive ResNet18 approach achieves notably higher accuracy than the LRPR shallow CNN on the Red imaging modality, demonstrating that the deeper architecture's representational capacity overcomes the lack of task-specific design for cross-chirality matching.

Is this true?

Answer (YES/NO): NO